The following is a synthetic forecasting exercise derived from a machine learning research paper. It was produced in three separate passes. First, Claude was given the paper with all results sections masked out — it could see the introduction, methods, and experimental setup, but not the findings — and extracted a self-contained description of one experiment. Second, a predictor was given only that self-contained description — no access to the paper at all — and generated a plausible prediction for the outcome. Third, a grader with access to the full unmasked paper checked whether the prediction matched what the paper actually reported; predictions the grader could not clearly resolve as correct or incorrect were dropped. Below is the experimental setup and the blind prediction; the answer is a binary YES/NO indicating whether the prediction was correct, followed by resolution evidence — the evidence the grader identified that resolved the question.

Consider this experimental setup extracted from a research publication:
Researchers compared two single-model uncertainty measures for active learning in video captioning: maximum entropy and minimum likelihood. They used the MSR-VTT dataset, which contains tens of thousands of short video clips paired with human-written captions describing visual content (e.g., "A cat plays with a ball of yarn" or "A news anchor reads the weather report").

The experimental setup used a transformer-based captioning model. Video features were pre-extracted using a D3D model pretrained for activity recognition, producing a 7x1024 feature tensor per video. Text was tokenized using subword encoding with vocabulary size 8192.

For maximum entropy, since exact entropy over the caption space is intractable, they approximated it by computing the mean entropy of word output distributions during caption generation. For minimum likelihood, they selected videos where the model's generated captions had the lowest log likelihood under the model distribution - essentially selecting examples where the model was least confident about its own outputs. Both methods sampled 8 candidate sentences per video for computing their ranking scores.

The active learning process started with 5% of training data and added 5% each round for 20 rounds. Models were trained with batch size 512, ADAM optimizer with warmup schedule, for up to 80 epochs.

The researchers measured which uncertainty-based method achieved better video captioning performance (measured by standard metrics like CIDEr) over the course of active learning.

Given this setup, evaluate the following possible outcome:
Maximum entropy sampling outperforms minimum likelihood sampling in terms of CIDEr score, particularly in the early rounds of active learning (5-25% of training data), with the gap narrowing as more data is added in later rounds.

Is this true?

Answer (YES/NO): NO